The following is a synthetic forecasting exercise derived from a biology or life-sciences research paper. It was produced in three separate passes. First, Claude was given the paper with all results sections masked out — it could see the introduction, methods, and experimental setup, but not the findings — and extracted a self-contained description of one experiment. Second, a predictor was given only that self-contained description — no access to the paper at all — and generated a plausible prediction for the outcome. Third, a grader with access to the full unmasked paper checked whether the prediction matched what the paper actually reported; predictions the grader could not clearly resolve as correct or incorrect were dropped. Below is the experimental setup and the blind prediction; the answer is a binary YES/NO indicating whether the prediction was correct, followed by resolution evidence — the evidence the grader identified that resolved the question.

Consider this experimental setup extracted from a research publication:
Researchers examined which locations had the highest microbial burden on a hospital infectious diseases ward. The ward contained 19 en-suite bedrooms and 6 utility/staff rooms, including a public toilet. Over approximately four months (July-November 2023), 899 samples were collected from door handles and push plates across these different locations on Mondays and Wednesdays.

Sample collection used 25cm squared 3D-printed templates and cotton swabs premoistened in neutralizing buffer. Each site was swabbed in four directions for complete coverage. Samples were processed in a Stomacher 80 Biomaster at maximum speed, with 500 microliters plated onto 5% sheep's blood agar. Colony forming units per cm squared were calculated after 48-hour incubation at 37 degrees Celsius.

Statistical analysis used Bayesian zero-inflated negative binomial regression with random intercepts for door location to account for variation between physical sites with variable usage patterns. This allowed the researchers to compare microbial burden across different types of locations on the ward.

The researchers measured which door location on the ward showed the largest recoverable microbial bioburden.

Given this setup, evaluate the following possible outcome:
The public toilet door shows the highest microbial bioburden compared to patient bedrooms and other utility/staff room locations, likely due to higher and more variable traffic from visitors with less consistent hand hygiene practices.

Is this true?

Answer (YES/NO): NO